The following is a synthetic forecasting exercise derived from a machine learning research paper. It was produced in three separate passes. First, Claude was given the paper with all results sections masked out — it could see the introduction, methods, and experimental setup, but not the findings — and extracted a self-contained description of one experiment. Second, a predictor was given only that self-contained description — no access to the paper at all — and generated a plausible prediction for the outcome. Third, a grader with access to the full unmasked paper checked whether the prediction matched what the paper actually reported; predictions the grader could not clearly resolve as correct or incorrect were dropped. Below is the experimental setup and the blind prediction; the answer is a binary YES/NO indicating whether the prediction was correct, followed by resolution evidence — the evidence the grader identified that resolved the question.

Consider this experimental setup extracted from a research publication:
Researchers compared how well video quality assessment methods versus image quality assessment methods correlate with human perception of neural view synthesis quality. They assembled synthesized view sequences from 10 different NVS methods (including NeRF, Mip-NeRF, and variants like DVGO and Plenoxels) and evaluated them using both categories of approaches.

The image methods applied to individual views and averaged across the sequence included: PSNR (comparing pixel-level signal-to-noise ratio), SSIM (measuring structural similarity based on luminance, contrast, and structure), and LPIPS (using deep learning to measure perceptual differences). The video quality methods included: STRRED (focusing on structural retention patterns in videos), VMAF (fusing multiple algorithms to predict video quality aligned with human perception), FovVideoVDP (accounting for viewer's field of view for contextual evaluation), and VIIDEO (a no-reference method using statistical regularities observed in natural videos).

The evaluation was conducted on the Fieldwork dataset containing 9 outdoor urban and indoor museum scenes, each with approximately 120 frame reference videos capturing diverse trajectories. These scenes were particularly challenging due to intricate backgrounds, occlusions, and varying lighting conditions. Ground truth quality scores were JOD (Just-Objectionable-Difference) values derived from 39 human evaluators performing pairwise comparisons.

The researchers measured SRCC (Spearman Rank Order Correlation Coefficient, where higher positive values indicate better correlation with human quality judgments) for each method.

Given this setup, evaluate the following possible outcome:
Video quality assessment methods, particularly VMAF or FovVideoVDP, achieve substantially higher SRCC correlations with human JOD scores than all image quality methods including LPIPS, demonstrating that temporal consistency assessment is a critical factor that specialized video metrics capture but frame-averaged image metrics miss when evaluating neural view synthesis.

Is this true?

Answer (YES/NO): NO